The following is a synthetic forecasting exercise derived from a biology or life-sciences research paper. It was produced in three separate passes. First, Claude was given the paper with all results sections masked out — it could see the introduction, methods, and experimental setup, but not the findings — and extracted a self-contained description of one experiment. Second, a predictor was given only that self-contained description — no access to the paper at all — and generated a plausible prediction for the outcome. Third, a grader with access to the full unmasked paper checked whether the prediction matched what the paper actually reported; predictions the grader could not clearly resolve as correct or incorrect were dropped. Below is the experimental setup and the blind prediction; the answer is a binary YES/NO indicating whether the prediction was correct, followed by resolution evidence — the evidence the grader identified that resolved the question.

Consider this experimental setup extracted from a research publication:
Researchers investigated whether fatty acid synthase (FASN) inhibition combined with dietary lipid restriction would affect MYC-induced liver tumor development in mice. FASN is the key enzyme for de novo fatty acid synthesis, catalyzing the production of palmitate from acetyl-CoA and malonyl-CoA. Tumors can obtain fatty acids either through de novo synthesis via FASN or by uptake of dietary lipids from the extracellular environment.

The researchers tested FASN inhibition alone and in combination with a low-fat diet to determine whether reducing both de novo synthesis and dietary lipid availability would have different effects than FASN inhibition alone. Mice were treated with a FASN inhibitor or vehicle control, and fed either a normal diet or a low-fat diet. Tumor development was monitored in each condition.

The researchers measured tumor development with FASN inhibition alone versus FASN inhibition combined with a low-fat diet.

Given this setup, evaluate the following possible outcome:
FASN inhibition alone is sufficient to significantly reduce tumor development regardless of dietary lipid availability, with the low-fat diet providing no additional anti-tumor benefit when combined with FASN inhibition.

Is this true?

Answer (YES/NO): NO